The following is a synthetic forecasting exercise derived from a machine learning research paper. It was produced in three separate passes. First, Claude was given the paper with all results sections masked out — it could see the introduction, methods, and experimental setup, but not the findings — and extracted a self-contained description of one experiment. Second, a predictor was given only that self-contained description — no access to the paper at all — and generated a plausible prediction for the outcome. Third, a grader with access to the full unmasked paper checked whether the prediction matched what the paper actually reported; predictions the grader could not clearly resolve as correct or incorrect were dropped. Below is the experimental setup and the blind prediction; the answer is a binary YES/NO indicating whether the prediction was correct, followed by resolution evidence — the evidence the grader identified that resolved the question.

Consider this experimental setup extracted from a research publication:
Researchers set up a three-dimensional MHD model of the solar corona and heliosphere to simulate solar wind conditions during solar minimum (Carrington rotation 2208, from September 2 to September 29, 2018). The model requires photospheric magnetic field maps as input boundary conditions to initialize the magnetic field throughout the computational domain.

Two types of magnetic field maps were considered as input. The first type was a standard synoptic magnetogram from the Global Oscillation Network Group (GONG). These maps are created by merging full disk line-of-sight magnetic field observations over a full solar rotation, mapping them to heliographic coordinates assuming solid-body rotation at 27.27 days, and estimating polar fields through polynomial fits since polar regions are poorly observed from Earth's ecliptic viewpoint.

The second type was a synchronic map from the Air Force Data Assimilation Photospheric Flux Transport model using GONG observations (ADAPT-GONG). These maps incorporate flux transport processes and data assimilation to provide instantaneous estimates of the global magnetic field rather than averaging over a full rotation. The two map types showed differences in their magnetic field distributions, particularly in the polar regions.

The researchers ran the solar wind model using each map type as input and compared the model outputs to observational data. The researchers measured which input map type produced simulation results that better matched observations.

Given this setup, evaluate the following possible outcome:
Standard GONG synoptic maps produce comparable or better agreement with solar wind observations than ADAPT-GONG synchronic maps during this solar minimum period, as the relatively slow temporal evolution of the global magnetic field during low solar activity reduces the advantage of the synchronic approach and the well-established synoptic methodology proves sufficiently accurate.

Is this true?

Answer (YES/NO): NO